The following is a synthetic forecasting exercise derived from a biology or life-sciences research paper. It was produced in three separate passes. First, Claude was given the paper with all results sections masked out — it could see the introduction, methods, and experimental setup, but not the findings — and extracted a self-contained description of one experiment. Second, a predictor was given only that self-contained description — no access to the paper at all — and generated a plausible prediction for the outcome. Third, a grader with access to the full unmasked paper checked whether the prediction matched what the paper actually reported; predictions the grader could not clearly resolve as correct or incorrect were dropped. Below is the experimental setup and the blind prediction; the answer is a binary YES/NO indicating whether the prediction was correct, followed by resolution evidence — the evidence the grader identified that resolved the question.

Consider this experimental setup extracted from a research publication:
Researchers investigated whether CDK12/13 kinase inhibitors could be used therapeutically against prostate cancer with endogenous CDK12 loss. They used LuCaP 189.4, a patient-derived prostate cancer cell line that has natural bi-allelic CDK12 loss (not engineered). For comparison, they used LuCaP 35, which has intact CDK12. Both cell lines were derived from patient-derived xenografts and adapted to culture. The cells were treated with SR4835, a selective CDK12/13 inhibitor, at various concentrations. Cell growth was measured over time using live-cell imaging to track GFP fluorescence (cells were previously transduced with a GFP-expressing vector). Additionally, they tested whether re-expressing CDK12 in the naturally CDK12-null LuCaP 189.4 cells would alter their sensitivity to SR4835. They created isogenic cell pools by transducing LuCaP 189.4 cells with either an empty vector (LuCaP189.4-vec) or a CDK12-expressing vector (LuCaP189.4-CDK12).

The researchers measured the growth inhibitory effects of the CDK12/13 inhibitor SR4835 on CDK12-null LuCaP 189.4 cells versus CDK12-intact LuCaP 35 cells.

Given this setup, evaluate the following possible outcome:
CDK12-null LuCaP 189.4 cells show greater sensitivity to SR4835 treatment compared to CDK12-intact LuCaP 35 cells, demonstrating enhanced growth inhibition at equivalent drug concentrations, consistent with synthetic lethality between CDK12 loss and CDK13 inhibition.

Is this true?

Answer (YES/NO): YES